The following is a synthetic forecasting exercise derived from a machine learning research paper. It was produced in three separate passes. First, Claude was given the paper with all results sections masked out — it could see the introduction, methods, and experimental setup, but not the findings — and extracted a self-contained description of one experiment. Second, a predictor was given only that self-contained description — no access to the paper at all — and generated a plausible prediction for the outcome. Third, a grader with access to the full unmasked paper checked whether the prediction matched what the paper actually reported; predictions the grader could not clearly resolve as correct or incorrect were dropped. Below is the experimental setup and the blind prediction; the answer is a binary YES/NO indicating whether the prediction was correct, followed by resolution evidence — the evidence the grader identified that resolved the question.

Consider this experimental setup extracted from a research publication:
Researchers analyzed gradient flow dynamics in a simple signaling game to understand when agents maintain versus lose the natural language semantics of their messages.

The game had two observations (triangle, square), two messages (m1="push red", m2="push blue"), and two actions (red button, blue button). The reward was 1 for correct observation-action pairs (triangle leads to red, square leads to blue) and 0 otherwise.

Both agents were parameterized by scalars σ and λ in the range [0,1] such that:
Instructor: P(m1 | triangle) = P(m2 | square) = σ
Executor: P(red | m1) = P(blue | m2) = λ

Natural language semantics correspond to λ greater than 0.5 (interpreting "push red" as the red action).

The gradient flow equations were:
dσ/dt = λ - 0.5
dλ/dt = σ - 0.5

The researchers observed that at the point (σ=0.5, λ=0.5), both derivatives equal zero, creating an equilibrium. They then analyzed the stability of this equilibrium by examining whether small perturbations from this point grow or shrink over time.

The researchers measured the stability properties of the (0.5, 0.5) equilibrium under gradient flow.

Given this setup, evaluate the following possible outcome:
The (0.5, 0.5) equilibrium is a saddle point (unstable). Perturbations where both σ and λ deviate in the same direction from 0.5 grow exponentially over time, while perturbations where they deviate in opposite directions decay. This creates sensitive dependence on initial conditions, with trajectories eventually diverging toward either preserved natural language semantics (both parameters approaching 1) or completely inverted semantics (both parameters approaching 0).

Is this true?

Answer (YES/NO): YES